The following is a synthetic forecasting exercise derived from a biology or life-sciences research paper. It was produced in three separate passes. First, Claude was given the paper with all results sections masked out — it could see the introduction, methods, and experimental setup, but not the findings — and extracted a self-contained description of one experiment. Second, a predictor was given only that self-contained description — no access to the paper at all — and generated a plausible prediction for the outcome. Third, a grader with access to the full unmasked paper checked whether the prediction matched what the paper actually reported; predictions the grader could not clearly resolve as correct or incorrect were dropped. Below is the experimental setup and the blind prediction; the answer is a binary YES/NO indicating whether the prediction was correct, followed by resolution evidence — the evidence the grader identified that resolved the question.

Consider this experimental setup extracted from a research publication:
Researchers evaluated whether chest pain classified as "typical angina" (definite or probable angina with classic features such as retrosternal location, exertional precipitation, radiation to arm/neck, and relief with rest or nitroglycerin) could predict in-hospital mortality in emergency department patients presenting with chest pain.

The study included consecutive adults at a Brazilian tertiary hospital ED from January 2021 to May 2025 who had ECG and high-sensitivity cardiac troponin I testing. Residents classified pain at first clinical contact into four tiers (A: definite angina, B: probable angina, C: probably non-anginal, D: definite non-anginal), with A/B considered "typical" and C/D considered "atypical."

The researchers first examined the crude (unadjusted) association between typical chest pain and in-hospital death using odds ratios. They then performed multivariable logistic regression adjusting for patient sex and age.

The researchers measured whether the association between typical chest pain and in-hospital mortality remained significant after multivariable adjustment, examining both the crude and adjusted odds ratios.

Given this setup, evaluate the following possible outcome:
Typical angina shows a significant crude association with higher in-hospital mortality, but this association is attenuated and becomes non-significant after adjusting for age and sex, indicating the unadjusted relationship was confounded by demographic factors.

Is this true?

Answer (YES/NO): YES